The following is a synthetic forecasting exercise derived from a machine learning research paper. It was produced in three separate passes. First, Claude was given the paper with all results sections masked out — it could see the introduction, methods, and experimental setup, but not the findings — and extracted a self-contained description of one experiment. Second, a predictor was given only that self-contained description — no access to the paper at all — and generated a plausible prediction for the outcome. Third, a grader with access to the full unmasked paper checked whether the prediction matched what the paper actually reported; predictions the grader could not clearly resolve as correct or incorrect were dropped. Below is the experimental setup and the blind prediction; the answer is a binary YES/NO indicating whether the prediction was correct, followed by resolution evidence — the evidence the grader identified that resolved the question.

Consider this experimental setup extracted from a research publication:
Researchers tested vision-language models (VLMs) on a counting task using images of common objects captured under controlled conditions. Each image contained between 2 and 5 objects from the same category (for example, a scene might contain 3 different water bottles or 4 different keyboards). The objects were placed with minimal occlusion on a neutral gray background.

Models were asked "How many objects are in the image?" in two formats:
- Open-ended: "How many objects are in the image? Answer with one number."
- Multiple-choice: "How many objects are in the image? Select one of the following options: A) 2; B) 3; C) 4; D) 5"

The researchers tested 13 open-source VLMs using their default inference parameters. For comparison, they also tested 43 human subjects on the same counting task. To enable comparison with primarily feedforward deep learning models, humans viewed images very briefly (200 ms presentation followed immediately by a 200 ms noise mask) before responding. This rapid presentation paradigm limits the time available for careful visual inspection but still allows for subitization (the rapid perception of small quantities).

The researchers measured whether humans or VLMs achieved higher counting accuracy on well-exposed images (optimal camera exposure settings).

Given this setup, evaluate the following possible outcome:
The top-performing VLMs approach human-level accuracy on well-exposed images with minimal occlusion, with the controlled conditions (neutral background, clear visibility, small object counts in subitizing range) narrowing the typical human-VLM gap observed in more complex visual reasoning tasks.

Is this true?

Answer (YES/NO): NO